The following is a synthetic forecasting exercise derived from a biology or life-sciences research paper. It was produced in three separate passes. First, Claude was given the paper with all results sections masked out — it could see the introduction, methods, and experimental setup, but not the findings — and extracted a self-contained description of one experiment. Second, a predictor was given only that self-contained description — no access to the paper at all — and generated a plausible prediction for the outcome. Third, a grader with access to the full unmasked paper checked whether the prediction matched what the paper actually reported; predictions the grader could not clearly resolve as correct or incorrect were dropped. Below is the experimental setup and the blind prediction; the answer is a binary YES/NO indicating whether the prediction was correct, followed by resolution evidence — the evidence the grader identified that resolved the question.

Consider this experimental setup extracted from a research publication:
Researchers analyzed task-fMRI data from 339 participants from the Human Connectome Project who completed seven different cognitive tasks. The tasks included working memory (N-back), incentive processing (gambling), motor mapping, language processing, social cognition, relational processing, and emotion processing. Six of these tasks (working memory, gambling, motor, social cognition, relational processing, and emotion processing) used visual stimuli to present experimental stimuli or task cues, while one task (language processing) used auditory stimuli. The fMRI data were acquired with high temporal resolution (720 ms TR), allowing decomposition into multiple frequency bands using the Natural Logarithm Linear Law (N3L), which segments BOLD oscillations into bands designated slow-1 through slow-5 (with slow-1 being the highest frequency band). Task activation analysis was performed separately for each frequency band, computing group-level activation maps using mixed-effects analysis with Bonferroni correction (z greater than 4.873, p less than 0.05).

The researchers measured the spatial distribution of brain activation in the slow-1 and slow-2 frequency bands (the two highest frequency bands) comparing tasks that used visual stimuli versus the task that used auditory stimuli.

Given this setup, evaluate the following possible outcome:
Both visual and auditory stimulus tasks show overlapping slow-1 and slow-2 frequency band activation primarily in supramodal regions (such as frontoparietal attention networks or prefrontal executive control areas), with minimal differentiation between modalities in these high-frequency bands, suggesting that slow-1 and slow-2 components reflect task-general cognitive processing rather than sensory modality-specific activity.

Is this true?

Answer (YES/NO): NO